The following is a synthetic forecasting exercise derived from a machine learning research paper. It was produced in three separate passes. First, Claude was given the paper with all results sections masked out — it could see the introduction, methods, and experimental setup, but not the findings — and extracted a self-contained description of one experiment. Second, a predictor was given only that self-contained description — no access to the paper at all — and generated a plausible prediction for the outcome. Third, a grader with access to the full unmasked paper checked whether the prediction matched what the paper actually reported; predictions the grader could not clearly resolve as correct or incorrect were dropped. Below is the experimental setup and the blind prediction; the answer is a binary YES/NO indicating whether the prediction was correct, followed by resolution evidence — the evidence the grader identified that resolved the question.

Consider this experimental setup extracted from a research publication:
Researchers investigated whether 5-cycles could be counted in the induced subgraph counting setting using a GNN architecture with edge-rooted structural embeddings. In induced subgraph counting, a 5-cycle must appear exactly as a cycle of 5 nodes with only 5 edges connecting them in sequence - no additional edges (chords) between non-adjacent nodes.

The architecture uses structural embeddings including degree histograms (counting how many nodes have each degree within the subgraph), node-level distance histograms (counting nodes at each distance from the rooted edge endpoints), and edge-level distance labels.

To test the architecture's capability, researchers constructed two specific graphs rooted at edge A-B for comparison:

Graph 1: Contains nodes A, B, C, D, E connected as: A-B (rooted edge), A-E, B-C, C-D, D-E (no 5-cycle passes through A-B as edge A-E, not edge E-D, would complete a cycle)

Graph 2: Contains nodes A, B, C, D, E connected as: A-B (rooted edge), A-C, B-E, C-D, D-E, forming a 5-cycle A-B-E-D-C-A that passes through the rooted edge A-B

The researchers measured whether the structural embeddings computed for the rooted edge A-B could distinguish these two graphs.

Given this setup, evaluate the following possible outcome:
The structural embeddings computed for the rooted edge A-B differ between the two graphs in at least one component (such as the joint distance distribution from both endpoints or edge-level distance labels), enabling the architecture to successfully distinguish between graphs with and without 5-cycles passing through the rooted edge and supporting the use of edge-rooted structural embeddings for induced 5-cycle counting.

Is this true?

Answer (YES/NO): NO